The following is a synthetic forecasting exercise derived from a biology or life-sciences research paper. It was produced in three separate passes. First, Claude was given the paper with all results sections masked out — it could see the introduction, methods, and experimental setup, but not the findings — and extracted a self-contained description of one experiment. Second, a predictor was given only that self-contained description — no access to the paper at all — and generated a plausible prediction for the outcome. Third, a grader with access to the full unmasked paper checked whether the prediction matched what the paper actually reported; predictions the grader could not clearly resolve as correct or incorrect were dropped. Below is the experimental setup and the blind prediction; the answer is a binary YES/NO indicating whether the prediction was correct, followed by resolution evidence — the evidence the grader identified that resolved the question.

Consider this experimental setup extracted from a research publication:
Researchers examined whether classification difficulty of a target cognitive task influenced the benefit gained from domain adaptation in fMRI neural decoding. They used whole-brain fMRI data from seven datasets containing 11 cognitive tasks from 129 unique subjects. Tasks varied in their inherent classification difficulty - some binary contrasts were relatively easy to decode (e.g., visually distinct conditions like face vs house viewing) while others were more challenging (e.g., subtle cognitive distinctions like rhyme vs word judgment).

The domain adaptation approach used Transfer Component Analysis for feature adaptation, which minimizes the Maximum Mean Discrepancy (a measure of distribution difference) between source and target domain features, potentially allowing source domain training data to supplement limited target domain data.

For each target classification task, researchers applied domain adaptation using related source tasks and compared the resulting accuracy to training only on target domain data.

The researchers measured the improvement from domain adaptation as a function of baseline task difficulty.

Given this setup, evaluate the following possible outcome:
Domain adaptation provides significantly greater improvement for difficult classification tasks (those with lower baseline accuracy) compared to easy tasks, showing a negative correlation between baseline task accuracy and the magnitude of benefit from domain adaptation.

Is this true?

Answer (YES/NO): YES